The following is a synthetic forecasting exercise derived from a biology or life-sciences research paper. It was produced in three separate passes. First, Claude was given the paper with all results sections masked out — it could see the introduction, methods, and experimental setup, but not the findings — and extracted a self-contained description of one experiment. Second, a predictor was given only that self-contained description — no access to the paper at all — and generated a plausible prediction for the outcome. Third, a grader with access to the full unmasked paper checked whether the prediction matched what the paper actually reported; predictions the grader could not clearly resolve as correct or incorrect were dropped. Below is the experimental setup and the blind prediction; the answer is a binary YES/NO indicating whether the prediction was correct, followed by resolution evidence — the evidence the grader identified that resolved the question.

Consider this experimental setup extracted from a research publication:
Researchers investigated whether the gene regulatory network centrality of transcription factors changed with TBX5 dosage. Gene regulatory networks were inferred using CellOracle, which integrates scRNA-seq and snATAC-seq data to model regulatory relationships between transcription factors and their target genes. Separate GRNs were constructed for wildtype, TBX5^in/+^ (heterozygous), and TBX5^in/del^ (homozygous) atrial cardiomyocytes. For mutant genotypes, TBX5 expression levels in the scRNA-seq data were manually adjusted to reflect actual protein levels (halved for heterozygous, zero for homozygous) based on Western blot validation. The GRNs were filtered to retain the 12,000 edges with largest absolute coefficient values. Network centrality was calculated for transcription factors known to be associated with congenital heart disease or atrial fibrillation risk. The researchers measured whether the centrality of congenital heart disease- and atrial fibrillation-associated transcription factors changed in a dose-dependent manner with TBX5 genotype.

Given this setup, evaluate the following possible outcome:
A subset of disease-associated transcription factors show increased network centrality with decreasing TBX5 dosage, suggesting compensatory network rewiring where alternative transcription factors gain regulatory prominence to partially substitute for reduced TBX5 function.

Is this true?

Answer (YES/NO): NO